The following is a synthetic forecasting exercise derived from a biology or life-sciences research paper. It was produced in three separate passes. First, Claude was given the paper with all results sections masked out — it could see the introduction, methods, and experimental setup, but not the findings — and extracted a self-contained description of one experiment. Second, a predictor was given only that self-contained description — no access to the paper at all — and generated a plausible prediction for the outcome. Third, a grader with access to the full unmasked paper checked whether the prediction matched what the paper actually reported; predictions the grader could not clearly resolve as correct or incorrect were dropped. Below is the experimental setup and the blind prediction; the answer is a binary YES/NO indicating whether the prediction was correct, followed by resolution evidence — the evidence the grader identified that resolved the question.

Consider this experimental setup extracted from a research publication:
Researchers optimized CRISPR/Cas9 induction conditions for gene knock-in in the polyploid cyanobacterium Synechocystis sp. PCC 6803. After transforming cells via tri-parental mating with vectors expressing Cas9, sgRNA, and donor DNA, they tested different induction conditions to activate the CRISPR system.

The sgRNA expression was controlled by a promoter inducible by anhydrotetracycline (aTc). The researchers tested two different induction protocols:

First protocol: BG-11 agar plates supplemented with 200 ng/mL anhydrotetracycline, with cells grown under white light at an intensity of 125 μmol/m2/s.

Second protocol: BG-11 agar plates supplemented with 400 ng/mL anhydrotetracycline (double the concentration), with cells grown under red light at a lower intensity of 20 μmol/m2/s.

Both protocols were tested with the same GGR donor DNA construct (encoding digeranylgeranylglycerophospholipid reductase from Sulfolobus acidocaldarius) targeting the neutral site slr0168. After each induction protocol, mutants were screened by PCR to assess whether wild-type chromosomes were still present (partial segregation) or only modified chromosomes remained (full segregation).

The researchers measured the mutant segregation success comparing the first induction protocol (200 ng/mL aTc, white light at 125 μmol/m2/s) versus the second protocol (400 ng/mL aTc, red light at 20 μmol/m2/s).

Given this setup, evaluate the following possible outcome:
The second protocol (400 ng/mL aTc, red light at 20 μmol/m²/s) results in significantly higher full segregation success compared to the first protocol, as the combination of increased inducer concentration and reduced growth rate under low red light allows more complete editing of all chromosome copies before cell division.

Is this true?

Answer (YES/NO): YES